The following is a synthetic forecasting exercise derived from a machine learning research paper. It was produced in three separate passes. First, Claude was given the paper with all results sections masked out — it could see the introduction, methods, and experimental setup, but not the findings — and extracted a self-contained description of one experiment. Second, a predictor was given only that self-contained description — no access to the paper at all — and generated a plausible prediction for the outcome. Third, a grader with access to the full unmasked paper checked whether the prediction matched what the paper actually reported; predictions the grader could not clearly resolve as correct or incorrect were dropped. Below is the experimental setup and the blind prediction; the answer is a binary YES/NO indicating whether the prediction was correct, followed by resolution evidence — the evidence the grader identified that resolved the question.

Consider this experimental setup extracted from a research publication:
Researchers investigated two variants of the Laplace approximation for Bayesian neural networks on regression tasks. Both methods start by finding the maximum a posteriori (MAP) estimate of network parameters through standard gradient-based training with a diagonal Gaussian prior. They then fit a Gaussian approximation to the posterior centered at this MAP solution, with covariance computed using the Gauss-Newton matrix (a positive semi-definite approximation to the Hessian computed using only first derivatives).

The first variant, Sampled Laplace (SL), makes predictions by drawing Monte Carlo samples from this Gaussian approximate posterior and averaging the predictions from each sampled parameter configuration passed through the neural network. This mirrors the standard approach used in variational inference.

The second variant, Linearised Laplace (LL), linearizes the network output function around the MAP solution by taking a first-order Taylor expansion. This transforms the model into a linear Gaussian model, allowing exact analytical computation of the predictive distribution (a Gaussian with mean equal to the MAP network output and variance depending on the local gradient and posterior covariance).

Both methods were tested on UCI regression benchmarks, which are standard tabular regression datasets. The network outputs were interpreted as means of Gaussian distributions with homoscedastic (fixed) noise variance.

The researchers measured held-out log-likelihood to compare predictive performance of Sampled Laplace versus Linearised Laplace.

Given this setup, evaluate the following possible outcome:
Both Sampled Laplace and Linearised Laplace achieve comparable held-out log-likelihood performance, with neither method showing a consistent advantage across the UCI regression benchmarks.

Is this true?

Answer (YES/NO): NO